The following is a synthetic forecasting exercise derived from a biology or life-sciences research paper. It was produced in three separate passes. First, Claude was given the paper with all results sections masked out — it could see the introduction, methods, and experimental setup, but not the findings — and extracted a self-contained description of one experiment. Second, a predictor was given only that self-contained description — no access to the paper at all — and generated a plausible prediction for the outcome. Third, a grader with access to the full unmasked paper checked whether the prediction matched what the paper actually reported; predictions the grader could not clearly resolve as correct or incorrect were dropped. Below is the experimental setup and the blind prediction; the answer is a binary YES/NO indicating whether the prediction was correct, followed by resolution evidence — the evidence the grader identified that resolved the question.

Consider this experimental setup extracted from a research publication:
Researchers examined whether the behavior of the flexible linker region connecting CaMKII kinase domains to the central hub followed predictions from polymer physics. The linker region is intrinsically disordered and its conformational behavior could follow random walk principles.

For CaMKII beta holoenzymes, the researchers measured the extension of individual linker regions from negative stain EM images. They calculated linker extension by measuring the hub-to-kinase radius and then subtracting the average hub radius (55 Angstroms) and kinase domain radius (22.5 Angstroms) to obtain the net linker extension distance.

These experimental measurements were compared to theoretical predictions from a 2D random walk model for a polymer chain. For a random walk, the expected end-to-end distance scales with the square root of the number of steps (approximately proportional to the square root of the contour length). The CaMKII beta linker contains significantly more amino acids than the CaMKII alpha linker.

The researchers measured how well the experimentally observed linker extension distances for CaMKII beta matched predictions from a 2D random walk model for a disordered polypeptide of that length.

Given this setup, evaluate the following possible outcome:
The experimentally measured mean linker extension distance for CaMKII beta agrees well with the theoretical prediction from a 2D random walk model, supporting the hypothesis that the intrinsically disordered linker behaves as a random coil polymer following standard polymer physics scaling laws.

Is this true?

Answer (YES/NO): YES